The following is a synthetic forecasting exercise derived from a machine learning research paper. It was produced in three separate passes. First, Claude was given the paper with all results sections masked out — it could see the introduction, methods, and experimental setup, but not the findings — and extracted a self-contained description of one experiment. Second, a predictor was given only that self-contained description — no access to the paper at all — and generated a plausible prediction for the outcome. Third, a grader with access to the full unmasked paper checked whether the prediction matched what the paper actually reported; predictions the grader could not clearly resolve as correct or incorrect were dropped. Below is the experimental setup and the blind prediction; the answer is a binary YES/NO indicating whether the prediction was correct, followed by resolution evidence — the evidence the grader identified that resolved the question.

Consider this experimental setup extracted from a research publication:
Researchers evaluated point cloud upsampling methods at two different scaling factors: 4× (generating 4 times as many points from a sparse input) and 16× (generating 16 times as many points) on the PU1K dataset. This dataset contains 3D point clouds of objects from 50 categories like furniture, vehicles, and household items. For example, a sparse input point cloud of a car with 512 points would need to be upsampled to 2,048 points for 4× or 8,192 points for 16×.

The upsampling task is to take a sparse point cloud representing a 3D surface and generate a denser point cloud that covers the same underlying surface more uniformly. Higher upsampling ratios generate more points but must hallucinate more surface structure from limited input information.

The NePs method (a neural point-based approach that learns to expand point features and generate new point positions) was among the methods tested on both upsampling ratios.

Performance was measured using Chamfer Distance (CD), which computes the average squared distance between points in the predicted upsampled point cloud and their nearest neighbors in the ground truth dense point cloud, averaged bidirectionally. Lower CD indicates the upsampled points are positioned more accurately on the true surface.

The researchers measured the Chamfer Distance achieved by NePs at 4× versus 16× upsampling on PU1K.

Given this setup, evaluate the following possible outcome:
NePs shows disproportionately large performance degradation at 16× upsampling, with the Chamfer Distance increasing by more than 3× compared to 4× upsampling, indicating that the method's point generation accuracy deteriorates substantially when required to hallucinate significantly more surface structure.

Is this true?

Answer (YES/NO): NO